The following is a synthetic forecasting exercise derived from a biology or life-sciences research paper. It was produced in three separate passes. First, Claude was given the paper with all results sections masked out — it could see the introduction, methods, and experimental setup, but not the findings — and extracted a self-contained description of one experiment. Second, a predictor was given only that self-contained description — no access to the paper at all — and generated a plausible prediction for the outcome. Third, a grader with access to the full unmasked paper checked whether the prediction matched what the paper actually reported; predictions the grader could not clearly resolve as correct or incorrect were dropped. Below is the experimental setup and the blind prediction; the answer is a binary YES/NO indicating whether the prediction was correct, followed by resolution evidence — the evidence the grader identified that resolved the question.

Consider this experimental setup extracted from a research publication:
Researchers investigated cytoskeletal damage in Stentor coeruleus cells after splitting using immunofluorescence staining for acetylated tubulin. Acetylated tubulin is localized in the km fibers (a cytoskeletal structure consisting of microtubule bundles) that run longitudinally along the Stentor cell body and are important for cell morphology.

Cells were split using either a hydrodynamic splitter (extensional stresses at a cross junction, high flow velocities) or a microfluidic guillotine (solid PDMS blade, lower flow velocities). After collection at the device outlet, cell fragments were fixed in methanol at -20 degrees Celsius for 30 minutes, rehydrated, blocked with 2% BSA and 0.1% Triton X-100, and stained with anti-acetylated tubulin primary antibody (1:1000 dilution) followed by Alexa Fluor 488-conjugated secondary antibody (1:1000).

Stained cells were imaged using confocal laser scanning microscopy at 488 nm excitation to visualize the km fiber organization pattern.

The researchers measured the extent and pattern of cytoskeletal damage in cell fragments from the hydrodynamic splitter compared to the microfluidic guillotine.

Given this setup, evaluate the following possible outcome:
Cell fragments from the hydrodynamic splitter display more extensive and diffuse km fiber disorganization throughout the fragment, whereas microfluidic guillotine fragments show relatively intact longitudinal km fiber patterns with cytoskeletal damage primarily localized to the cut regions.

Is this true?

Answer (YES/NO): NO